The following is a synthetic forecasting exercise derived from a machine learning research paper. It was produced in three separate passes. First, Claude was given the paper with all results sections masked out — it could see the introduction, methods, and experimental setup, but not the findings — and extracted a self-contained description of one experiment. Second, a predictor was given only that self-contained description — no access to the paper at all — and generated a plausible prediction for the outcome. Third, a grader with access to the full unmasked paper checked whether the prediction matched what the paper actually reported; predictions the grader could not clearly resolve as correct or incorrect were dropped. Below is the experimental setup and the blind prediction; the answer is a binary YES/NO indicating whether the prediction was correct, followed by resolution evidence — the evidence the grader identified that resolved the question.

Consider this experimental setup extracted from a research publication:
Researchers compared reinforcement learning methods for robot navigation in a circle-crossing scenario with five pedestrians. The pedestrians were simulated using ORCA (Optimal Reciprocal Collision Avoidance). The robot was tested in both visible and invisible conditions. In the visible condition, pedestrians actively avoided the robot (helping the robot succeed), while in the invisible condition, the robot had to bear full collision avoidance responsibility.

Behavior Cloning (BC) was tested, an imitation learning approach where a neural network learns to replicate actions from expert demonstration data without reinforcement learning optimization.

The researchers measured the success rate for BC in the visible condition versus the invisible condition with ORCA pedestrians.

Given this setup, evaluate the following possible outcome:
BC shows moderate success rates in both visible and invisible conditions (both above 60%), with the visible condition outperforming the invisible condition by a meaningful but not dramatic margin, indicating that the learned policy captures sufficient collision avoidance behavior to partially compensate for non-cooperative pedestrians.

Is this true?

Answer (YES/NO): NO